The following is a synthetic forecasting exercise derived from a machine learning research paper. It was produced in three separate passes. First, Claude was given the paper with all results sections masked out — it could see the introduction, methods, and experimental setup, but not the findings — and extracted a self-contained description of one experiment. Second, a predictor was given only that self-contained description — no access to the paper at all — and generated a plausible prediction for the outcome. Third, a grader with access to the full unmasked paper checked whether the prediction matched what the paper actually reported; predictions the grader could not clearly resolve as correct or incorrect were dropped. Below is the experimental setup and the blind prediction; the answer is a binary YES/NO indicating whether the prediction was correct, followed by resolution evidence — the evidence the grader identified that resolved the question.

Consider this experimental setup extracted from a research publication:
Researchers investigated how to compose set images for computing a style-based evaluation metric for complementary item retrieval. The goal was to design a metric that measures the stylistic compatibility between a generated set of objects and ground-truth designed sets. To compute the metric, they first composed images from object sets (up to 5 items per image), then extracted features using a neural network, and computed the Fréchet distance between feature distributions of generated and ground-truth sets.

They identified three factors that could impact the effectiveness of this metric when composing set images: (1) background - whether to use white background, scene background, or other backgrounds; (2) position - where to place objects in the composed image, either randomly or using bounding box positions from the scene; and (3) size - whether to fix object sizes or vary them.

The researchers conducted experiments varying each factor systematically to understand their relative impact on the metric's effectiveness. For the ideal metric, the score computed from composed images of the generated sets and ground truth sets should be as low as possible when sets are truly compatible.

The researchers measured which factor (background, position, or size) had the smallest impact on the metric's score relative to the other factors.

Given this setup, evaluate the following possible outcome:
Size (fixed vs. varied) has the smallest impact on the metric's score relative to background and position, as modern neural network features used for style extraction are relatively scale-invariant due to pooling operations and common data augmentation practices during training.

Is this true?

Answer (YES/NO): NO